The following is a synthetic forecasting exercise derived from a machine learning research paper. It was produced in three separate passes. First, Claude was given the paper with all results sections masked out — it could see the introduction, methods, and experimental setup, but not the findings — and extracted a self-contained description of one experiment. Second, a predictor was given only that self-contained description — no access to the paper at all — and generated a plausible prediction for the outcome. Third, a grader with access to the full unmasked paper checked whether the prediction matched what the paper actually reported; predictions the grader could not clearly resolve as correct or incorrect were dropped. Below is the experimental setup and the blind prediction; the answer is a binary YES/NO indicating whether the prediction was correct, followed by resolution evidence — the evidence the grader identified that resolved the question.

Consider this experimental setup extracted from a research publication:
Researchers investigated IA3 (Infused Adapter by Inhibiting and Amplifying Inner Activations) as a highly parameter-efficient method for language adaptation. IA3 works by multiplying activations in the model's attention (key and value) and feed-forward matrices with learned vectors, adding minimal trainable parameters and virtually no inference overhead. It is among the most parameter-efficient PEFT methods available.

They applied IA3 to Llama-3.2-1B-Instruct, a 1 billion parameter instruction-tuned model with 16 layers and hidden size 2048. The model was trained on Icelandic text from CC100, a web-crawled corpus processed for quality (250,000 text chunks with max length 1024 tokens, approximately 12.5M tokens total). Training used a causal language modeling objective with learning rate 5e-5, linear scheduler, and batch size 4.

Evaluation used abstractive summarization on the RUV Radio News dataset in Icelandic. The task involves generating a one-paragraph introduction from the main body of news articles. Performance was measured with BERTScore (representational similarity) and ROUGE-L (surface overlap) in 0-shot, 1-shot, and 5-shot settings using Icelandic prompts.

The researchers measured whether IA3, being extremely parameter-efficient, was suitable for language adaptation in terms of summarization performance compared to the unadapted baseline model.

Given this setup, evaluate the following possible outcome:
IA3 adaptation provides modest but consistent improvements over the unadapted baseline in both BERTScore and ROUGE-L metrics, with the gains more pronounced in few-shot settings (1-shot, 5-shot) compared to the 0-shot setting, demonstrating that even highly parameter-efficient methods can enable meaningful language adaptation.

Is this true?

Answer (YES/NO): NO